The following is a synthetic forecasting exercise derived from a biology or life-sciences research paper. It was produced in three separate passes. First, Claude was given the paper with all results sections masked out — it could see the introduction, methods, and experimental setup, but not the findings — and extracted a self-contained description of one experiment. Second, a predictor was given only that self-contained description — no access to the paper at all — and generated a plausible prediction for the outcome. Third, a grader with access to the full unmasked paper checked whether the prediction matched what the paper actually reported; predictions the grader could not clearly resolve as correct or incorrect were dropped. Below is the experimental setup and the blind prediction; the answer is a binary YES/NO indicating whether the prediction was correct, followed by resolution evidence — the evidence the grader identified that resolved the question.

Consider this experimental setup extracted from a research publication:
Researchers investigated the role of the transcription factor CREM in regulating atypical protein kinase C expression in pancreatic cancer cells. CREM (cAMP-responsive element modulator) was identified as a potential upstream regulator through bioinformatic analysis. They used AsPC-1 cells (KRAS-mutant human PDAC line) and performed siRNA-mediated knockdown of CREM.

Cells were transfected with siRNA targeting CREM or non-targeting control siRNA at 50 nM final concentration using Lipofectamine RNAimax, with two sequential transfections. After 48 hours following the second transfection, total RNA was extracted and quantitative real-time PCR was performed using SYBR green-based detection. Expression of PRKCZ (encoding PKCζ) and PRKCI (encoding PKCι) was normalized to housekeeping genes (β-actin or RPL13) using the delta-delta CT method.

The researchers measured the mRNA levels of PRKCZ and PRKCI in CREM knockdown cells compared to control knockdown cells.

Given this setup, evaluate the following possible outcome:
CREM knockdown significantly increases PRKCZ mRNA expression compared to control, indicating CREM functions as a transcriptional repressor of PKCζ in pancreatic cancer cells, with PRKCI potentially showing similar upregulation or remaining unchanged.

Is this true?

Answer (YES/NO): NO